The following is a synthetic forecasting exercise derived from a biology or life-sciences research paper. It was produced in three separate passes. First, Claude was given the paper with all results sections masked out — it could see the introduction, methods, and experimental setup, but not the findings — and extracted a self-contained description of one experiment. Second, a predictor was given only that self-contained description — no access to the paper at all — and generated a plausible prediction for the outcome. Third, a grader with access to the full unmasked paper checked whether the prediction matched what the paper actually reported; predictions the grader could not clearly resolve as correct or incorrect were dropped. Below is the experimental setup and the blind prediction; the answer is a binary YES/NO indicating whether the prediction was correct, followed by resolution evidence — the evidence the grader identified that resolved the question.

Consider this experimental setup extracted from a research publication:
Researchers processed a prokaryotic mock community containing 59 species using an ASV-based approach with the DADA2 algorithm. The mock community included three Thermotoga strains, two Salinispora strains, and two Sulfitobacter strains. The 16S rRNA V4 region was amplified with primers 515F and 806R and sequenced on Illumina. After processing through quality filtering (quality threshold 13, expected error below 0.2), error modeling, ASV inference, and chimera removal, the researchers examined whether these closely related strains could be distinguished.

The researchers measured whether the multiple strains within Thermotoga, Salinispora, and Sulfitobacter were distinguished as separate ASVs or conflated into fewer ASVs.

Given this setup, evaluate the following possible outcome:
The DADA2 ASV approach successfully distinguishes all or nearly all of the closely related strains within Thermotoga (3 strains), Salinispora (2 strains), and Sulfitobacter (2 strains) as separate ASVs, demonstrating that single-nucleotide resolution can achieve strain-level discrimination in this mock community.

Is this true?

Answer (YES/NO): NO